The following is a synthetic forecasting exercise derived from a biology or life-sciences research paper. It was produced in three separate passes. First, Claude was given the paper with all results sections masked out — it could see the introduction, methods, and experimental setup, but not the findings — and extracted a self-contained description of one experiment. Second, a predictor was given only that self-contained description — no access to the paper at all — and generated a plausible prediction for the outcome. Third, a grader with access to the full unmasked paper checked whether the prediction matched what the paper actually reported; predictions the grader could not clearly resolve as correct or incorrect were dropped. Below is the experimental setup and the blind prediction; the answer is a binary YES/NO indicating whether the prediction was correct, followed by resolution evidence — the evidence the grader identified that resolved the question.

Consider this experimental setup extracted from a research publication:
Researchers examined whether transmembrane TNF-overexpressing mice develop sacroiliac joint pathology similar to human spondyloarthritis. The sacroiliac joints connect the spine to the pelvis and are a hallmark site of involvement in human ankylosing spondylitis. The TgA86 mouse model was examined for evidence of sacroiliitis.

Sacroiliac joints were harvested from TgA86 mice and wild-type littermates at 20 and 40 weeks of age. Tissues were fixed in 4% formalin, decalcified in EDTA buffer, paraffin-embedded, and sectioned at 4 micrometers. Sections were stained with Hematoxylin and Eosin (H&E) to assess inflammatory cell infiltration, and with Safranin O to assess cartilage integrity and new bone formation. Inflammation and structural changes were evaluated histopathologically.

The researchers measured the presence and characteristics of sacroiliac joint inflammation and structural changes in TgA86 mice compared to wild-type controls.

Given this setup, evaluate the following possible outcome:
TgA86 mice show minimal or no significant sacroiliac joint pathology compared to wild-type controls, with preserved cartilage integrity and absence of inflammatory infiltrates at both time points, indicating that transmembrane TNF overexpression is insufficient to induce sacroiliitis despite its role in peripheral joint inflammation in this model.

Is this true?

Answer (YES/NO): NO